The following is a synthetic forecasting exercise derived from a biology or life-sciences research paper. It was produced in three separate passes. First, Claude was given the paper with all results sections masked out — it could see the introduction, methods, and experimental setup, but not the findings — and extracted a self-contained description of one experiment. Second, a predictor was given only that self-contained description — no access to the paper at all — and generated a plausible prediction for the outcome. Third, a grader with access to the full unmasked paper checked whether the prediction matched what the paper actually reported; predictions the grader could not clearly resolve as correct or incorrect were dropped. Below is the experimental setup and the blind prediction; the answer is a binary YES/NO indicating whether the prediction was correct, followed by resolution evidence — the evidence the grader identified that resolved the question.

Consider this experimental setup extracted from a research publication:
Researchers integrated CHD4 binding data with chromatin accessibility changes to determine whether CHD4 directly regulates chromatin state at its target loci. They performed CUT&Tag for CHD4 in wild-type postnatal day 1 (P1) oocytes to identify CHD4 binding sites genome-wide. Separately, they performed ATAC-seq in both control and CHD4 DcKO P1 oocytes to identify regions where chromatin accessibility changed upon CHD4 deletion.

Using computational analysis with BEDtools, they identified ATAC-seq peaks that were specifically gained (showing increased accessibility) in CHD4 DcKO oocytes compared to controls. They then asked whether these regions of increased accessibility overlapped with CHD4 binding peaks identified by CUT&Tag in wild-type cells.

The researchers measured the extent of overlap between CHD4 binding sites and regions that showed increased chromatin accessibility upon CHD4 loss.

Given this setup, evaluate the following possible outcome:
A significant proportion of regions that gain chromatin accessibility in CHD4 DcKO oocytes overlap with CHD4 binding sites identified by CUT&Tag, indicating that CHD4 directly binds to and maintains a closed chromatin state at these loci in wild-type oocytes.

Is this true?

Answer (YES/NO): NO